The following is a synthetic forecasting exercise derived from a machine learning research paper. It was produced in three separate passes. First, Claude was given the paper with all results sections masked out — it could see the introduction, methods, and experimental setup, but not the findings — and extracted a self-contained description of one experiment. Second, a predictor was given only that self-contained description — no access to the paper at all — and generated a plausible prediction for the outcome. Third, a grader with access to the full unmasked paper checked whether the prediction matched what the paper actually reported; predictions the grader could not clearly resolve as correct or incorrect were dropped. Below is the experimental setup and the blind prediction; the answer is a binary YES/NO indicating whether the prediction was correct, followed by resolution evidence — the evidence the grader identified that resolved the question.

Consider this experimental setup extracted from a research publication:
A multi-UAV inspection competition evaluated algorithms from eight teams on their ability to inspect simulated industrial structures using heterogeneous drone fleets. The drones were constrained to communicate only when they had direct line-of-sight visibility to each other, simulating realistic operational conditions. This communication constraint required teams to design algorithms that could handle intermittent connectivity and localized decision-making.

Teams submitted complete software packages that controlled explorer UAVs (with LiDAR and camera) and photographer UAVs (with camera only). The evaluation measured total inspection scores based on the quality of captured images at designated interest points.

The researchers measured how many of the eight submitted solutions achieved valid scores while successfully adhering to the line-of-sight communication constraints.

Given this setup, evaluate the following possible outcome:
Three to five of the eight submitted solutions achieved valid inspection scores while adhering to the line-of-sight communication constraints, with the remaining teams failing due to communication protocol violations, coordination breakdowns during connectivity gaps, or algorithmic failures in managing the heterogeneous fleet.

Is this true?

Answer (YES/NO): NO